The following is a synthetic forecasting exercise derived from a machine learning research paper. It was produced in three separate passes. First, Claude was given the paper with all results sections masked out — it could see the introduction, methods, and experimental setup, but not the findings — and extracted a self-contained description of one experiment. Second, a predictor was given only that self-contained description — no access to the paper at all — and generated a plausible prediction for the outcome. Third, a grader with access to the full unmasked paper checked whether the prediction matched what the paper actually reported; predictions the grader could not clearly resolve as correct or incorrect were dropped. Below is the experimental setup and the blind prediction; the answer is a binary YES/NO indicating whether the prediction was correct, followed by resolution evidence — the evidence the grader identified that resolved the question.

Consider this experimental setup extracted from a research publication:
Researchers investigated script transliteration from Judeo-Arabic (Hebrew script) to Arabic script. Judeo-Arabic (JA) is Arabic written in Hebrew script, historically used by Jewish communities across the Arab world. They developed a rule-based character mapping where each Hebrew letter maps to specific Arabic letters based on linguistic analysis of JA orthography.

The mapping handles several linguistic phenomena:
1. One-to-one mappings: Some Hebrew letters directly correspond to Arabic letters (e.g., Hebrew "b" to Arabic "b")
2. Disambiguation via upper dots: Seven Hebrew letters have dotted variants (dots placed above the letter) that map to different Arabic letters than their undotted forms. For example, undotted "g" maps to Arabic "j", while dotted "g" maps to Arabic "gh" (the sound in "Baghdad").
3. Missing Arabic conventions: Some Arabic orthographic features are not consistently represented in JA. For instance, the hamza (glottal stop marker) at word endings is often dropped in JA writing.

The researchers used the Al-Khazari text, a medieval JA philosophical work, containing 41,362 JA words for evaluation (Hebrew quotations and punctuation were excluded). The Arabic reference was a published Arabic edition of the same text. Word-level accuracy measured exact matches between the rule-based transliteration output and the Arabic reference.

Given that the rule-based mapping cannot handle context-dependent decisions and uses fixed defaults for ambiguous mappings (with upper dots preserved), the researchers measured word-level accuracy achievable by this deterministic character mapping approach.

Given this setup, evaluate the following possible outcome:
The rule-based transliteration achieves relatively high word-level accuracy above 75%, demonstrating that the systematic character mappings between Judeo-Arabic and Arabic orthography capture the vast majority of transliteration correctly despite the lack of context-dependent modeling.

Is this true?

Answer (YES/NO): NO